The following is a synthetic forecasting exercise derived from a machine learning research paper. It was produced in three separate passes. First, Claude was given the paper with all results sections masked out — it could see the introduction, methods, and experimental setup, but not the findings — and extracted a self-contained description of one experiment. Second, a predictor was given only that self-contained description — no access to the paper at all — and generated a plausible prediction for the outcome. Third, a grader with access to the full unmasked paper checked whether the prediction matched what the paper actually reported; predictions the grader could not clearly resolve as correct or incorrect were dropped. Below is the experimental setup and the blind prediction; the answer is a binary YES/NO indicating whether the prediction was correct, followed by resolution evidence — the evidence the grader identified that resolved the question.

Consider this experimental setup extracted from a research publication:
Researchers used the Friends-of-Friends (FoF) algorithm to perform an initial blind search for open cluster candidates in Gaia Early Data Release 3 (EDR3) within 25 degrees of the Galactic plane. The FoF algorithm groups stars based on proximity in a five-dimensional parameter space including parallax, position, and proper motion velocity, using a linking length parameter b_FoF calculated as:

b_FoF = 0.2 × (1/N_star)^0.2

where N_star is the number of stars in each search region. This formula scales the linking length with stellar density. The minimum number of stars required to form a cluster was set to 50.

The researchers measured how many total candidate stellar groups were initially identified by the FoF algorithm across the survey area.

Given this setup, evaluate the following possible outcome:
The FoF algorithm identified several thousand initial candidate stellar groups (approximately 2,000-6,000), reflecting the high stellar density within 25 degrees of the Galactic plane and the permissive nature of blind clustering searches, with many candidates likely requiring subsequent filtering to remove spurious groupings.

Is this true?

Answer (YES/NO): YES